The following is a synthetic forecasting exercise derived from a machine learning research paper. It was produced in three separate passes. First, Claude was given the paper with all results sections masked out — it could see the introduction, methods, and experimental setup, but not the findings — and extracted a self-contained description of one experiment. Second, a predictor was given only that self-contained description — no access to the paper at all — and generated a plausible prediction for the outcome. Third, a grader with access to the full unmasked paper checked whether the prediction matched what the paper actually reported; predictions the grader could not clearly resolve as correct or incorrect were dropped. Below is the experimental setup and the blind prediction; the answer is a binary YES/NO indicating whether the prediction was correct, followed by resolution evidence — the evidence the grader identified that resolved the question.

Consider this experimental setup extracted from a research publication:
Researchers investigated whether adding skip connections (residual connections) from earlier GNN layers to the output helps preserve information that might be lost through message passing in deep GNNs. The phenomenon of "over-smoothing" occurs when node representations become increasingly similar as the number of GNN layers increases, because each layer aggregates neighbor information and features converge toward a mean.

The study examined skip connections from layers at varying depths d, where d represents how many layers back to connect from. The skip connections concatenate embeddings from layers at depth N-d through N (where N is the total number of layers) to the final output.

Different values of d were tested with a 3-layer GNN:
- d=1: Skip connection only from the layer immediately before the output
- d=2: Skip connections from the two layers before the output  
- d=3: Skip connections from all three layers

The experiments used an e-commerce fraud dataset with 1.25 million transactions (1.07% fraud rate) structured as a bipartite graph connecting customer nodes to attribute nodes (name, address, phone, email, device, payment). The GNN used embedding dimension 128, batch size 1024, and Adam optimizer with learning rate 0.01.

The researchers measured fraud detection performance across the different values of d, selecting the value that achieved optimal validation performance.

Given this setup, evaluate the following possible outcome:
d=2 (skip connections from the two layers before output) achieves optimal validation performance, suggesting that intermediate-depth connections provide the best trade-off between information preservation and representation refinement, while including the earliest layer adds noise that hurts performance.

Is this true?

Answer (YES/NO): YES